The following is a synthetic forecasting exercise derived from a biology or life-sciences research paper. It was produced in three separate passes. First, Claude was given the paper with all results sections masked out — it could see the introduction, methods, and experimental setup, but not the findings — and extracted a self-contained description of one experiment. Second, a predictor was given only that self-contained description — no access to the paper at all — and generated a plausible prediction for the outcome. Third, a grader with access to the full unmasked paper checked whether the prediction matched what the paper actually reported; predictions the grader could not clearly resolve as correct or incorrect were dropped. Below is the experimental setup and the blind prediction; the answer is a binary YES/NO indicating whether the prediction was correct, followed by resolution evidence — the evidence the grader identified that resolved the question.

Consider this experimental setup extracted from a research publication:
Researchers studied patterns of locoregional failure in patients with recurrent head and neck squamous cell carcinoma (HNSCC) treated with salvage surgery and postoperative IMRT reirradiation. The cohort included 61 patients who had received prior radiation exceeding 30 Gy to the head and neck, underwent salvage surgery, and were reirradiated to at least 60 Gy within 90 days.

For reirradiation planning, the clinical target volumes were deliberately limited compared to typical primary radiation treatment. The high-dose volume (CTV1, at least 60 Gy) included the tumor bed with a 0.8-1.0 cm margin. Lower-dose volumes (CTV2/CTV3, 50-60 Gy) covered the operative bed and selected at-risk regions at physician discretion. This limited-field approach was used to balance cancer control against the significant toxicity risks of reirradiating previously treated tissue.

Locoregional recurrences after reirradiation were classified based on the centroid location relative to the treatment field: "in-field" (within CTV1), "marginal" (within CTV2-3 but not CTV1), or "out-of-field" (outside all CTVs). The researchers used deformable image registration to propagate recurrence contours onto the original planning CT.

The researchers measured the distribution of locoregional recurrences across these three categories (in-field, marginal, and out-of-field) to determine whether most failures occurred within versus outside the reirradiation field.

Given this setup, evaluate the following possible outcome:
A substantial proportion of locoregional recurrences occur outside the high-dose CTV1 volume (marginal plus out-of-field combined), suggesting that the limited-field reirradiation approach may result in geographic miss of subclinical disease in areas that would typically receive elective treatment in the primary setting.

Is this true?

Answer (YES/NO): YES